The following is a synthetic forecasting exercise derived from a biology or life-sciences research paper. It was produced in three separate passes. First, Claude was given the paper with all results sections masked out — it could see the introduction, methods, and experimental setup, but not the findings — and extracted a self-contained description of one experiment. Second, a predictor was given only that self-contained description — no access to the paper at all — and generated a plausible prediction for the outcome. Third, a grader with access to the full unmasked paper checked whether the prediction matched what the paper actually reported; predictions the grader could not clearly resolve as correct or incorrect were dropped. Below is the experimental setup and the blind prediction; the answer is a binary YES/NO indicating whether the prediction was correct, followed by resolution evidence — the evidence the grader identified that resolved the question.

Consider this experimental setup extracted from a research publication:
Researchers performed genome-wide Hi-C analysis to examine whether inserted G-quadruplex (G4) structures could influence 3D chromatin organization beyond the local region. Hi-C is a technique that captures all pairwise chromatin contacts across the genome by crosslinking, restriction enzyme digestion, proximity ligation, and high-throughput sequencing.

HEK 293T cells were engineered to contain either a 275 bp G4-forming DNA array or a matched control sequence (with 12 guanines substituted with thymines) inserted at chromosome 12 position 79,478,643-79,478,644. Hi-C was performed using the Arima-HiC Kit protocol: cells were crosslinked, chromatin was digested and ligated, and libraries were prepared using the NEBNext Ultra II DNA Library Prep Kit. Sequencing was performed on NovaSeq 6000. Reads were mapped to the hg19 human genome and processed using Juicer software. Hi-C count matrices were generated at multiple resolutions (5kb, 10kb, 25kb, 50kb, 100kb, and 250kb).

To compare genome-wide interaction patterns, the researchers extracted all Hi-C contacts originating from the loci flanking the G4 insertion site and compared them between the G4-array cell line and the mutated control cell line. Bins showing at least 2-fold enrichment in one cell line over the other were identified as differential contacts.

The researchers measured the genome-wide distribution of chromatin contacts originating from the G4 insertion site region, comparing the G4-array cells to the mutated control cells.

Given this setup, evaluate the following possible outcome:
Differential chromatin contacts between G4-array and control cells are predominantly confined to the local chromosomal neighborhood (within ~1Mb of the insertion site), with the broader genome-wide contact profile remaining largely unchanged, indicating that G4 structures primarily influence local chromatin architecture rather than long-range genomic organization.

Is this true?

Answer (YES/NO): NO